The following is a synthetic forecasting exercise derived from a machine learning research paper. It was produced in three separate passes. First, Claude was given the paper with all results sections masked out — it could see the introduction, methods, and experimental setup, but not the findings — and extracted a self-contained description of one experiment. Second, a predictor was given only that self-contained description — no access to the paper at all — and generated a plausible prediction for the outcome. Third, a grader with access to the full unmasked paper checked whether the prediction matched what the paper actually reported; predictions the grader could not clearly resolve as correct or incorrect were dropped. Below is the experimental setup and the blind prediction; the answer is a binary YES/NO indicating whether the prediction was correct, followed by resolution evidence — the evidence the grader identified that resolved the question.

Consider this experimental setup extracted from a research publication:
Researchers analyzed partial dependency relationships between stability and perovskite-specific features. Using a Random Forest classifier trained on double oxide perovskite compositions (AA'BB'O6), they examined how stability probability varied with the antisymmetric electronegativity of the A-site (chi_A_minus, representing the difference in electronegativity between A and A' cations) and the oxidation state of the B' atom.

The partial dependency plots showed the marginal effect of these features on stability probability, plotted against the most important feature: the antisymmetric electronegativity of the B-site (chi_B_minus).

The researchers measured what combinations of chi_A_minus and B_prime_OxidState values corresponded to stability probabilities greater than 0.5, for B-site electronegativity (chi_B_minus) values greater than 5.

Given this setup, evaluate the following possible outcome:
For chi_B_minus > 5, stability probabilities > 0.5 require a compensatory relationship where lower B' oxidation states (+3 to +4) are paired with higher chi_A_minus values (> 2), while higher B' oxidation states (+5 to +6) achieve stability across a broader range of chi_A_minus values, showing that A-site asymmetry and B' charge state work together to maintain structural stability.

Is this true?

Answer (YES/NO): NO